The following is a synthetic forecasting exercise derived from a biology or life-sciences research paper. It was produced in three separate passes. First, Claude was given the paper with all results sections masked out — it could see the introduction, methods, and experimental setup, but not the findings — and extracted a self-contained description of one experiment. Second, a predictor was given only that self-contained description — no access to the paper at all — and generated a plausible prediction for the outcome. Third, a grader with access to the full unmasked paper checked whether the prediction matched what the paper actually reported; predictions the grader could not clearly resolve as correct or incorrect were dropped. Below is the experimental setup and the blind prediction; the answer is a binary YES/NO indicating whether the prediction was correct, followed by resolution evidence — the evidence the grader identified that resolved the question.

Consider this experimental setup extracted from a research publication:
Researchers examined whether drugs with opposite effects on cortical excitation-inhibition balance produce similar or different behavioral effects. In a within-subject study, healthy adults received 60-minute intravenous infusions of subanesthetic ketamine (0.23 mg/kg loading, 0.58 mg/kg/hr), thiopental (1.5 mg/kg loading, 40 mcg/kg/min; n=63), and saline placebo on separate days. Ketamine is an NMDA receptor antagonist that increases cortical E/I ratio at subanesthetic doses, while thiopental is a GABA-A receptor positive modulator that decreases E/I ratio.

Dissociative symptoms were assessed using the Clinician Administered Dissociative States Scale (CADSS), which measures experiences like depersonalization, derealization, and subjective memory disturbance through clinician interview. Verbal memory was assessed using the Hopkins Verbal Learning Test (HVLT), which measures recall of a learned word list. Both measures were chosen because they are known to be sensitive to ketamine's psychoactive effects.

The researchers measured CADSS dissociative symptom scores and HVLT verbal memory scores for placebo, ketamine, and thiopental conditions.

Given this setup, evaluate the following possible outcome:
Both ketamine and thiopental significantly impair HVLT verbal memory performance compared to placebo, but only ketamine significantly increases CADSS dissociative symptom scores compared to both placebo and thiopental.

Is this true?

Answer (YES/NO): NO